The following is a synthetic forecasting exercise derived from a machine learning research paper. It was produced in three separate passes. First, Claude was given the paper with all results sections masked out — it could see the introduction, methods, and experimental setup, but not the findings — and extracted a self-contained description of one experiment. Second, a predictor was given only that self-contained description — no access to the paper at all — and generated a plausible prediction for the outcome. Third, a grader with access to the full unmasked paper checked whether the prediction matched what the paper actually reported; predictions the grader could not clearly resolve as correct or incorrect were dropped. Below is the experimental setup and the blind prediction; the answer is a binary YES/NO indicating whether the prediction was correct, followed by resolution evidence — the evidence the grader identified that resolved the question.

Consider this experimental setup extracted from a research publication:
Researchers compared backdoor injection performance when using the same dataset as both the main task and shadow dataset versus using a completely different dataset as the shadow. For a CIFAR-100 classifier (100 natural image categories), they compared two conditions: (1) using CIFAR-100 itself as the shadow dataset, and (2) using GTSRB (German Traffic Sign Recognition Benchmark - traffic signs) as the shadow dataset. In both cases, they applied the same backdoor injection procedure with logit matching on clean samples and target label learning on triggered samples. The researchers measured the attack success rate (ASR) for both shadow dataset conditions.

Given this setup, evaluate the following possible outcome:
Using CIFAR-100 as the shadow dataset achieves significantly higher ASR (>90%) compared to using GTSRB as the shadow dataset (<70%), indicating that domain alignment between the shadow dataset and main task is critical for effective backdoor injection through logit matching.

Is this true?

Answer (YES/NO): NO